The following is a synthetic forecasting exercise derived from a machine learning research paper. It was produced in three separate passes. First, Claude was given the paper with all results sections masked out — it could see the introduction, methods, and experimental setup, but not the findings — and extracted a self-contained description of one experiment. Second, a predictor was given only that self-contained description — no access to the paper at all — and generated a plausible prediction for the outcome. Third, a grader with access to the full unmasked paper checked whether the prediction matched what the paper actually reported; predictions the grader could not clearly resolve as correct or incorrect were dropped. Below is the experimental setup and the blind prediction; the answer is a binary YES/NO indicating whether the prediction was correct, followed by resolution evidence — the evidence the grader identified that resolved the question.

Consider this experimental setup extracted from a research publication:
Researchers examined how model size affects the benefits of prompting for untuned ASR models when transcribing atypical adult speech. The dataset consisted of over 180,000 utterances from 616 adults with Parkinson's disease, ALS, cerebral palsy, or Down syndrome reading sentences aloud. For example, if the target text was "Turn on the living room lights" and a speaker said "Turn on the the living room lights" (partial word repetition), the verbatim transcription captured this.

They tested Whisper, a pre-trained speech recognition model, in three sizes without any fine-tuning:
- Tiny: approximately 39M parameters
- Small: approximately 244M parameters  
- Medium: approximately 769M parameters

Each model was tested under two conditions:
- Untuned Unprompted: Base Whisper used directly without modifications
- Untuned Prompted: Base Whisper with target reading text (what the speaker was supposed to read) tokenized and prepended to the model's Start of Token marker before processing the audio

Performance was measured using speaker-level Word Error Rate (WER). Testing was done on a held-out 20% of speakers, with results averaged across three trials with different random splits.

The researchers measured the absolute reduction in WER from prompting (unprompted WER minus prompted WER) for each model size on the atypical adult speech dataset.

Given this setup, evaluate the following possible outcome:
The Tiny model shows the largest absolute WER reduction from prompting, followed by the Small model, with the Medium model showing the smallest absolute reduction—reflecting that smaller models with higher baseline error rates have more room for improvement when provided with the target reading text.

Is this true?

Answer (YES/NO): YES